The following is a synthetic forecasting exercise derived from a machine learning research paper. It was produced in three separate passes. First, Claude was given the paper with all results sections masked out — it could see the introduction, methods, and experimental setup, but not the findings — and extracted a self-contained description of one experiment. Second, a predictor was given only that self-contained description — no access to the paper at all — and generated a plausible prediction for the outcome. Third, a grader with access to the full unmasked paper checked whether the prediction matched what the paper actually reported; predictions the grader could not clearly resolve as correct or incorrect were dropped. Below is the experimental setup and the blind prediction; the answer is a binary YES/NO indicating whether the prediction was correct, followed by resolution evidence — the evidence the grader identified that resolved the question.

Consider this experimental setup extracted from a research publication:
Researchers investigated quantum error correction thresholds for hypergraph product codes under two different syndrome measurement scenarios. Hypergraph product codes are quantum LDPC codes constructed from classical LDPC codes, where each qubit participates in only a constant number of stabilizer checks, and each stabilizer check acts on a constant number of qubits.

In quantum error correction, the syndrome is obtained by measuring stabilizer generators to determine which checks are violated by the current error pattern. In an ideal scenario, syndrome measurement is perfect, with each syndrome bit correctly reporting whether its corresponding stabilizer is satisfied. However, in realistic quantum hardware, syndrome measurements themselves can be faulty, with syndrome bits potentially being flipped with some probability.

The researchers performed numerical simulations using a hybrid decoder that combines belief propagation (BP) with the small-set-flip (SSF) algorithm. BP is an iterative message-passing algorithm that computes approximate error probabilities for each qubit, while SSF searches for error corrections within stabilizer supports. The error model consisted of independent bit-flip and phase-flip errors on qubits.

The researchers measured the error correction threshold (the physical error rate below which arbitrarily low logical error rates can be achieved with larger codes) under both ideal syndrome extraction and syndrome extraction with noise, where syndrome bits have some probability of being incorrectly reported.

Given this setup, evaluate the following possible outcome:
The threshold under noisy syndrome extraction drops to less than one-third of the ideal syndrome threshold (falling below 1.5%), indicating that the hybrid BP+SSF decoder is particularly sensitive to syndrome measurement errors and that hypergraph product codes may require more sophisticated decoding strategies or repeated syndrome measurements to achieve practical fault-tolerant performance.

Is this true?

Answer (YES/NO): NO